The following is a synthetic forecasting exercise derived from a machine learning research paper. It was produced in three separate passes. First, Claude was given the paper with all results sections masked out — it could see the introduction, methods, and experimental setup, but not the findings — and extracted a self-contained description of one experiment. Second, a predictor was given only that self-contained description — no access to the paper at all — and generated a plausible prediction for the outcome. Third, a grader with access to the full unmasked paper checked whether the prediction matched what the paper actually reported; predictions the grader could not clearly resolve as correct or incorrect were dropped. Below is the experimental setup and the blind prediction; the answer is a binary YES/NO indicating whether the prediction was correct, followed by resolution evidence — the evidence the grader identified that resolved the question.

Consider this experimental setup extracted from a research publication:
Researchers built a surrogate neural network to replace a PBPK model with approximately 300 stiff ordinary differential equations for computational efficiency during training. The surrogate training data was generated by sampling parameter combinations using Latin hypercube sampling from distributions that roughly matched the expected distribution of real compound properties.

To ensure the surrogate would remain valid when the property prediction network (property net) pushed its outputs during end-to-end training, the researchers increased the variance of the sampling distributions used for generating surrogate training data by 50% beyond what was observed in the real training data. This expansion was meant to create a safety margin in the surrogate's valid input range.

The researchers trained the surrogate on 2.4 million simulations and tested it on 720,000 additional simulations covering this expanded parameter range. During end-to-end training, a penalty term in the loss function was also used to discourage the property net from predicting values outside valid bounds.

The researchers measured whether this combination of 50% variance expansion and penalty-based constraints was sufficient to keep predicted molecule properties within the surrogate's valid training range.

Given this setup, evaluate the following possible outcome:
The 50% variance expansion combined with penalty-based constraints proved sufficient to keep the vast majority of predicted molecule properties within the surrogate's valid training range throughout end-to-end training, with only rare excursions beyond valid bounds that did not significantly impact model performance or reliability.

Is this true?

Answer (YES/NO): NO